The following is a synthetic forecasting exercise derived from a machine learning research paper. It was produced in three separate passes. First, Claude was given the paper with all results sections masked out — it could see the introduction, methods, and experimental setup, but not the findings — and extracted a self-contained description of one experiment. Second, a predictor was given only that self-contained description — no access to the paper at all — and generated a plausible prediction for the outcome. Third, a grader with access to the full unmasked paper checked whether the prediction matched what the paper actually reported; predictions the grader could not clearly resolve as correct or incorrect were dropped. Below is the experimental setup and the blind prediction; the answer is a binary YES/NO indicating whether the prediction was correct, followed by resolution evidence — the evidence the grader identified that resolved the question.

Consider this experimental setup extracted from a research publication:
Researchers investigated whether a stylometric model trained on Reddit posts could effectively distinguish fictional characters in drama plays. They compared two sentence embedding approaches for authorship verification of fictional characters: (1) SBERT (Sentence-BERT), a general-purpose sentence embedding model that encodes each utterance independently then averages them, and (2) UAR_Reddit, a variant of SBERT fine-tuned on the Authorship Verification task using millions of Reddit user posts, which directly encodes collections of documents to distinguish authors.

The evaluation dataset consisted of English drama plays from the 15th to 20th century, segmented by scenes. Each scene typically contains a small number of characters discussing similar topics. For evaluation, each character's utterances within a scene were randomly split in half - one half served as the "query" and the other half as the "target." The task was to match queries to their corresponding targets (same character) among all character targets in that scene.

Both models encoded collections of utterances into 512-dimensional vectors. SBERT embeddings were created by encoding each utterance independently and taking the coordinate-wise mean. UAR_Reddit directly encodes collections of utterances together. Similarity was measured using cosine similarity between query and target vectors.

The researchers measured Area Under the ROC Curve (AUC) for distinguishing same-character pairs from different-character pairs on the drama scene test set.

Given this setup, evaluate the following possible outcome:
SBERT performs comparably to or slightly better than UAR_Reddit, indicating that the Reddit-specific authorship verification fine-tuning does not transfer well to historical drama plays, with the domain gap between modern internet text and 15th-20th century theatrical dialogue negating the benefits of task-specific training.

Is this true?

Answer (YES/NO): YES